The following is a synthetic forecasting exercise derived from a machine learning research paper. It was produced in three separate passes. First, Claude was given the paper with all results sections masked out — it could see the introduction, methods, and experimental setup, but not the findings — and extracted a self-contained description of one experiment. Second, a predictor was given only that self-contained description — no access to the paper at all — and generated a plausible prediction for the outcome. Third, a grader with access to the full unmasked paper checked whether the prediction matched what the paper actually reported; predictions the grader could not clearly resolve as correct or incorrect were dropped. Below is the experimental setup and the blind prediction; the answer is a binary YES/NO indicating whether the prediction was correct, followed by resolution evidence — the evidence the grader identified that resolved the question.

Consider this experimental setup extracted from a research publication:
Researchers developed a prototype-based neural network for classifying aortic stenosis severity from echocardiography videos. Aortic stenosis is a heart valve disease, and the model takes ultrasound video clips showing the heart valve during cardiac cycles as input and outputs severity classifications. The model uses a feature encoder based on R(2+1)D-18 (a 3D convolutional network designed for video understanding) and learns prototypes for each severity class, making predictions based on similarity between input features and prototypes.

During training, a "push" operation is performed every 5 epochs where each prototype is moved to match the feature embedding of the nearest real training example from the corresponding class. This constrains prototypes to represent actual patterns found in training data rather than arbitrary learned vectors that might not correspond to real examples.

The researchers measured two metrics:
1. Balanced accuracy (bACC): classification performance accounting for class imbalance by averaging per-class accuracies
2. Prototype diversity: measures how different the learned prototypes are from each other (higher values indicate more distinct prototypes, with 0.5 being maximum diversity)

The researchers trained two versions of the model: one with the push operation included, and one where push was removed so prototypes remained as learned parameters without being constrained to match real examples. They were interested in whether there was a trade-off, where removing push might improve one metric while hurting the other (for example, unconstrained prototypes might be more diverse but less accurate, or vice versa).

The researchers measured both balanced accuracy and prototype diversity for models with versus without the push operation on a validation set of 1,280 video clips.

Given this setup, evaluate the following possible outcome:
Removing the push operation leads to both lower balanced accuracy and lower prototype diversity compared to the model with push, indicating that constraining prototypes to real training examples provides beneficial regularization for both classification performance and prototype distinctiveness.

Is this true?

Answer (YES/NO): YES